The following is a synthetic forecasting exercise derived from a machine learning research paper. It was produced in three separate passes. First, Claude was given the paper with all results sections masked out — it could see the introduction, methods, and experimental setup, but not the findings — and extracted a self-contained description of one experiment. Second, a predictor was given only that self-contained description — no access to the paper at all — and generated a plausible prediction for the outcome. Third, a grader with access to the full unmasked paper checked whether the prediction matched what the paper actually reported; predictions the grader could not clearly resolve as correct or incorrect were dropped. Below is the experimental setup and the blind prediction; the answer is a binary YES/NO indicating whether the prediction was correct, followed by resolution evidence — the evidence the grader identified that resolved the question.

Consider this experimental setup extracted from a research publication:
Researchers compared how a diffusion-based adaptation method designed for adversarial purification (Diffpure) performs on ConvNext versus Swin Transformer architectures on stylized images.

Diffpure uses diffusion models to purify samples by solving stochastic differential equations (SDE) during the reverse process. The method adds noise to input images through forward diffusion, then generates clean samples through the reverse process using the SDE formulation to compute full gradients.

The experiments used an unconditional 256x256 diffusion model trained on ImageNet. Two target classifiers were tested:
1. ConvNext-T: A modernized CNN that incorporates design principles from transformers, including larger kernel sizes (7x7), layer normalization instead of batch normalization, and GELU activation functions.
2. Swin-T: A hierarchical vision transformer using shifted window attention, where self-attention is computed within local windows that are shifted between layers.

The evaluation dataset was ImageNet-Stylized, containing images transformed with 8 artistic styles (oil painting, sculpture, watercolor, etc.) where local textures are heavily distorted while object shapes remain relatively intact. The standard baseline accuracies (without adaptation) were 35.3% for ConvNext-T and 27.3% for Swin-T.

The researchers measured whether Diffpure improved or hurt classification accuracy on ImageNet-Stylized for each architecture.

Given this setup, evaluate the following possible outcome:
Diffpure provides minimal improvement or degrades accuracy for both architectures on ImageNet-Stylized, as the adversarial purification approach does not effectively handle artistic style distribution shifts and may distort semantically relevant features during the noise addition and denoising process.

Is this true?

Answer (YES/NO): YES